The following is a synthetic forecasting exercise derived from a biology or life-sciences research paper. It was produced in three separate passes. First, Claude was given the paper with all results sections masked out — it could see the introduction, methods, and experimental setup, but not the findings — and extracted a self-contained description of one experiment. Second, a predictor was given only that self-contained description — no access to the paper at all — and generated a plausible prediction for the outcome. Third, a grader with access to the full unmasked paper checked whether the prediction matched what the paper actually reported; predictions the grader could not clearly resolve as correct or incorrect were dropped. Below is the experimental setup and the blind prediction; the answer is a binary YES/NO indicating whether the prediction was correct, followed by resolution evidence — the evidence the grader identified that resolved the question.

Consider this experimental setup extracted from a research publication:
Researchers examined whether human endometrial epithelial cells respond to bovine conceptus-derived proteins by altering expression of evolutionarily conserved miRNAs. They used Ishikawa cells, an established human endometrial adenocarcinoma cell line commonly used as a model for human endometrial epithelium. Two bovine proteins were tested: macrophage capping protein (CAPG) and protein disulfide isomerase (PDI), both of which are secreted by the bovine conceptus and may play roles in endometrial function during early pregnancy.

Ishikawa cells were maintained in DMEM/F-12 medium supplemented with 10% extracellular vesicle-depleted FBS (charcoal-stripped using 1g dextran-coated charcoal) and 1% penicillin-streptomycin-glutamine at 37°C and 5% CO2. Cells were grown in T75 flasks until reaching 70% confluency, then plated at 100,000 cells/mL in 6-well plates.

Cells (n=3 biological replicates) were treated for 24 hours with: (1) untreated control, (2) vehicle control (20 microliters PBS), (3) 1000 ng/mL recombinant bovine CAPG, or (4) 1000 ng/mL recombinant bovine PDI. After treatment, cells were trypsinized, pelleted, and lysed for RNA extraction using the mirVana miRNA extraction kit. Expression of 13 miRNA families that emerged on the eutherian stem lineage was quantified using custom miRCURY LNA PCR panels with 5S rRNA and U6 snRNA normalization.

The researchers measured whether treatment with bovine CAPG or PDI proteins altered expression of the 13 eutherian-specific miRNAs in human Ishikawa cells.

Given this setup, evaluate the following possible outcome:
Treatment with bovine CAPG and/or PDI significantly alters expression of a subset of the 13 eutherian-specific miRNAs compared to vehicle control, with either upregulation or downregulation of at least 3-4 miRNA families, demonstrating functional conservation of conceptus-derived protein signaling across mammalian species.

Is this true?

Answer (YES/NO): YES